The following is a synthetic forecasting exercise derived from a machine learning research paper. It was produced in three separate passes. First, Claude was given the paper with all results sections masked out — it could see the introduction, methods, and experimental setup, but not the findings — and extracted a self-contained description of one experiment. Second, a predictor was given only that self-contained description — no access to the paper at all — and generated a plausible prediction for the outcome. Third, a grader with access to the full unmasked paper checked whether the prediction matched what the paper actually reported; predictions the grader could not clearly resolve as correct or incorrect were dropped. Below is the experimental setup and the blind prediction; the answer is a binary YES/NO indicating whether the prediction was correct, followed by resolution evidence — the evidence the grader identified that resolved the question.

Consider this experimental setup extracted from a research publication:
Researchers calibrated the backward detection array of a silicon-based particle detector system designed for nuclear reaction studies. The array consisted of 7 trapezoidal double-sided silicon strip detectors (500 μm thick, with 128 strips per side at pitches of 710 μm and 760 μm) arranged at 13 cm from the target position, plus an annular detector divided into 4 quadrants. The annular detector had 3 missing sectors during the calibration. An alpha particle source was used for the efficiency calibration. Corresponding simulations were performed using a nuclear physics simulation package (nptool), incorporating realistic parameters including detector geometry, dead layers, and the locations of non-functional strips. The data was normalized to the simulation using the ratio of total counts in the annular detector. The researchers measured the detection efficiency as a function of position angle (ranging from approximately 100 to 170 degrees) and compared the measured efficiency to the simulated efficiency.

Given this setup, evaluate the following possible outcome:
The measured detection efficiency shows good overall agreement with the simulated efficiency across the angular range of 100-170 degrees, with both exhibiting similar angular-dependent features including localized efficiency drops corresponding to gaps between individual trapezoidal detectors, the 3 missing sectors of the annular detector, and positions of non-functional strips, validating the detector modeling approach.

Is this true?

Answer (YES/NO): NO